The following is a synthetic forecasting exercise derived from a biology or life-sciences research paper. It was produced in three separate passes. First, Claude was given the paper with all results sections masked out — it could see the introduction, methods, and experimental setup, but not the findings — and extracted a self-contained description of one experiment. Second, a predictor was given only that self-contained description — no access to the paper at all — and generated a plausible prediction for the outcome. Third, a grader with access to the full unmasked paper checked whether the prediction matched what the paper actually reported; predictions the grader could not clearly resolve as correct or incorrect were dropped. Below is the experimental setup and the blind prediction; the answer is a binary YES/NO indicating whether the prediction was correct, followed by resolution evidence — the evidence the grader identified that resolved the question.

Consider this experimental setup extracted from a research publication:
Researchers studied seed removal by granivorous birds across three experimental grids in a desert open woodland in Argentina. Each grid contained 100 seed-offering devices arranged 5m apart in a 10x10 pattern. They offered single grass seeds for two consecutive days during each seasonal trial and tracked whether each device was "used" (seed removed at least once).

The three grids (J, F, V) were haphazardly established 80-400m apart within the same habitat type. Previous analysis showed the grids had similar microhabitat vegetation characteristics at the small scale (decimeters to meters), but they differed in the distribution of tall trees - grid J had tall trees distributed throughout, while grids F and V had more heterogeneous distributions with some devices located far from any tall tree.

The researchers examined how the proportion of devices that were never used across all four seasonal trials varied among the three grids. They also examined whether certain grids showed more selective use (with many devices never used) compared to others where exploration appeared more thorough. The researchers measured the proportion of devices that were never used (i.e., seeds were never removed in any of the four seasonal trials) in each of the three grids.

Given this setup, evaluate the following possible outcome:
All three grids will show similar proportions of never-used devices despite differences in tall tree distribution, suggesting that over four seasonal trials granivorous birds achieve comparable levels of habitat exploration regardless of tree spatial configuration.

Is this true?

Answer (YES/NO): NO